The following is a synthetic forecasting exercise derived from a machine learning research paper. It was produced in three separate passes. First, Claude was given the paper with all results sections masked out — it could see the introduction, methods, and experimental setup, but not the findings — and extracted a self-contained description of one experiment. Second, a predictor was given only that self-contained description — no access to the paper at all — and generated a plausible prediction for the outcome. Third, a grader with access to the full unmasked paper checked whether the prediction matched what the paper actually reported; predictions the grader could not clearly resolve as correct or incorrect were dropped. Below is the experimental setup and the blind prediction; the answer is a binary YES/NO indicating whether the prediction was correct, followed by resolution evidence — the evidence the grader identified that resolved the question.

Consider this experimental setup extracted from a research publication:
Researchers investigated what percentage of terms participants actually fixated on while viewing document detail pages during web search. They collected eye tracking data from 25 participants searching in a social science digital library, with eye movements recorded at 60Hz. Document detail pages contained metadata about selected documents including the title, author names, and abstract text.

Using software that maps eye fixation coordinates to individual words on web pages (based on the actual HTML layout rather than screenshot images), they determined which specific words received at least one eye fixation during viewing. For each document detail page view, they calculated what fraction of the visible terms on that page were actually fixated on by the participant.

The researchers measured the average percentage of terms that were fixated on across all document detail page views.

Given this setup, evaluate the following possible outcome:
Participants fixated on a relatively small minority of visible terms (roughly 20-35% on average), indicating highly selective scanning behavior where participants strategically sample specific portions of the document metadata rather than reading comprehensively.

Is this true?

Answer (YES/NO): YES